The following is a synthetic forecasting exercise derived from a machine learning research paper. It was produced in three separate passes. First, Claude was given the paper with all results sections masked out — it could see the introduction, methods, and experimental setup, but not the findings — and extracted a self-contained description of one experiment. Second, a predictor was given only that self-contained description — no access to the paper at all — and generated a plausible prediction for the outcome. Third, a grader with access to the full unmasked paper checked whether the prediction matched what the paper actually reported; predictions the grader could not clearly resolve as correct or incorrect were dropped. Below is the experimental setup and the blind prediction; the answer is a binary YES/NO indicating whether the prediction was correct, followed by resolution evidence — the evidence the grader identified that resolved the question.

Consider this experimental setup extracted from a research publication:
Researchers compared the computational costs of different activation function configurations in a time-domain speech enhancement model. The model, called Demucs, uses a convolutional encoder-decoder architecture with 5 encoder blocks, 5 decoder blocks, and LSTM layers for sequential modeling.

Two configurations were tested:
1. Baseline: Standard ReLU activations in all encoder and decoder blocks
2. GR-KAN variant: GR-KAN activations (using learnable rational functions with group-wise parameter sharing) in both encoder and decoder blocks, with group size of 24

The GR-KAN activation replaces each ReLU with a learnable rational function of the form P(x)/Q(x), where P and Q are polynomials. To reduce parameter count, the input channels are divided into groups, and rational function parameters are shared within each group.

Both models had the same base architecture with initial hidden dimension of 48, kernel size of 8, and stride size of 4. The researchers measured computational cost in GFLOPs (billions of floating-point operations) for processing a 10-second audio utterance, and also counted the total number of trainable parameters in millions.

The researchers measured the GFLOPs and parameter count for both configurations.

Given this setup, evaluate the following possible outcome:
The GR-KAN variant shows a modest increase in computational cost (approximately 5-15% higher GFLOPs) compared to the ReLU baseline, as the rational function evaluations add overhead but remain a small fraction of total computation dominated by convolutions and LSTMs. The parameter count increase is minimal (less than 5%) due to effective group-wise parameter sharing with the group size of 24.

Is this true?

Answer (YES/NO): NO